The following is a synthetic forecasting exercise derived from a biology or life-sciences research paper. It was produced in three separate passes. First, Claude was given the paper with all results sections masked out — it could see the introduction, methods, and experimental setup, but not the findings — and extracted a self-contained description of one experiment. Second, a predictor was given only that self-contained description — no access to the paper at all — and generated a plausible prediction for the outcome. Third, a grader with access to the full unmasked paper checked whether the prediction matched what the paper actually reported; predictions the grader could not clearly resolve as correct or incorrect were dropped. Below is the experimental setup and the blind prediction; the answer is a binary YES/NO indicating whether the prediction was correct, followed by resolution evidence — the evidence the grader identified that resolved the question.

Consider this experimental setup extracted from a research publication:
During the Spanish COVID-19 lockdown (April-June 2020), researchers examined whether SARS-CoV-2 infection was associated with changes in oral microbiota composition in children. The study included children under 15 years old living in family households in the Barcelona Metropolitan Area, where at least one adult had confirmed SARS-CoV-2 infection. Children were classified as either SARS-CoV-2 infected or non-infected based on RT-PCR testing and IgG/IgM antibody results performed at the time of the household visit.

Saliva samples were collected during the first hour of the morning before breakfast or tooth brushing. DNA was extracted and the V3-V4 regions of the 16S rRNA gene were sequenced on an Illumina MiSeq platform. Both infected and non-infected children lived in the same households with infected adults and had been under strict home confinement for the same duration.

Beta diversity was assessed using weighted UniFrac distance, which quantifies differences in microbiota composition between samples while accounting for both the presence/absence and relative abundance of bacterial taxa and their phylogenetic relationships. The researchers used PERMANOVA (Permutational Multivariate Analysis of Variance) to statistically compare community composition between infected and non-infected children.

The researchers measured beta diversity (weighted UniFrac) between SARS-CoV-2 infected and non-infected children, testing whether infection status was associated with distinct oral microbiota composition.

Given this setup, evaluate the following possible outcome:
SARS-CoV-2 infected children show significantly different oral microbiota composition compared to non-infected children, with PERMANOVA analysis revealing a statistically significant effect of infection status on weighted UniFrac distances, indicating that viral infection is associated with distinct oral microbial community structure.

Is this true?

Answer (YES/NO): NO